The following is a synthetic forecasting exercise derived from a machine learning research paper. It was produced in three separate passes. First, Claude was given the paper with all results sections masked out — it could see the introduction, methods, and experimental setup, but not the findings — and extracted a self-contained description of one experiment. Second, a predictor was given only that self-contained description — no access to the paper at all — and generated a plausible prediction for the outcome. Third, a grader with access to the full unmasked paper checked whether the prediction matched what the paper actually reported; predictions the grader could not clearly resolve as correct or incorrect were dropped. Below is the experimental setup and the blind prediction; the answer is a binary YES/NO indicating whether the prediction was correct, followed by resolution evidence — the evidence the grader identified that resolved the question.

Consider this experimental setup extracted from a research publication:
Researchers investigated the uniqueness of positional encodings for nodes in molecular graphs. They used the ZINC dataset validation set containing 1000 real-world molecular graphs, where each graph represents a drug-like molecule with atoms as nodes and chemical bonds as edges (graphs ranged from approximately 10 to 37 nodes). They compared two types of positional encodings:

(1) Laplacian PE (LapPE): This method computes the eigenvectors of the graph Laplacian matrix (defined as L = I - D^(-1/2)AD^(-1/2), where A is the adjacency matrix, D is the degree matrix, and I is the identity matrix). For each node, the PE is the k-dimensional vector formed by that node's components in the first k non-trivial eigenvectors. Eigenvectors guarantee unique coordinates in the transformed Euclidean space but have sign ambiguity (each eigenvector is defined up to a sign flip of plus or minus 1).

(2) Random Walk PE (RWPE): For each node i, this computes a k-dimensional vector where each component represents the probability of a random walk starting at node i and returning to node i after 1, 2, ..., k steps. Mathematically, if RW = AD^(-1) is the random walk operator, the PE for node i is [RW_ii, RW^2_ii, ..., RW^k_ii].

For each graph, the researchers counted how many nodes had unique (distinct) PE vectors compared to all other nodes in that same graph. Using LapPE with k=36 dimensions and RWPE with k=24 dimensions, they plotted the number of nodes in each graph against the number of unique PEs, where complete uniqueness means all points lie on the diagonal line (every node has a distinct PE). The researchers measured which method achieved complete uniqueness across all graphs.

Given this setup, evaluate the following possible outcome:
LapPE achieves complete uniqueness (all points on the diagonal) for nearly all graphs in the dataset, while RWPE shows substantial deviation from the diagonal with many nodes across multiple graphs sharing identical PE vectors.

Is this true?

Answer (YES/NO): NO